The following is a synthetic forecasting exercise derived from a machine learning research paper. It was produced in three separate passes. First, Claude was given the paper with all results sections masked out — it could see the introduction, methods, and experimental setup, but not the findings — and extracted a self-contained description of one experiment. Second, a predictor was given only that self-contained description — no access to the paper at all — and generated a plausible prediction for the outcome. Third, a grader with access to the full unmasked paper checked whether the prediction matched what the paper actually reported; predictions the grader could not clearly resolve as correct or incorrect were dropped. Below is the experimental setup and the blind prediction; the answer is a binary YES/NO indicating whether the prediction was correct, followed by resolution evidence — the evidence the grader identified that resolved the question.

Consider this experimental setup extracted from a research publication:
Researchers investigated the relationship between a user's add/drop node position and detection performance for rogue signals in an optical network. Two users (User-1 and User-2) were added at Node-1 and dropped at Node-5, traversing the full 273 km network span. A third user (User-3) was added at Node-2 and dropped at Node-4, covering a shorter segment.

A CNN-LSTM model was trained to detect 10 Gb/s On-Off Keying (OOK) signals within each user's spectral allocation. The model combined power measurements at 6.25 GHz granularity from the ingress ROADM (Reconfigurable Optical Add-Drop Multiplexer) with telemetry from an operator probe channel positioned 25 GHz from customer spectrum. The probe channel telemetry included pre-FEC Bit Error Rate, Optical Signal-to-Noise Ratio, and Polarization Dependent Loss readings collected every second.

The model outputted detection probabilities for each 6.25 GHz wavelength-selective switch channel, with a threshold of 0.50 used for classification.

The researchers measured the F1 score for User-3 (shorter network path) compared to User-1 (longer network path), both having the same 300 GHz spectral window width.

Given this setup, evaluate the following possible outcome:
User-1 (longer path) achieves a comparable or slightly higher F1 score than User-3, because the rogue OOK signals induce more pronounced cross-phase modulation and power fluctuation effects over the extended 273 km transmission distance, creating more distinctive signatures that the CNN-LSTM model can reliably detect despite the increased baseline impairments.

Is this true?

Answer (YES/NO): NO